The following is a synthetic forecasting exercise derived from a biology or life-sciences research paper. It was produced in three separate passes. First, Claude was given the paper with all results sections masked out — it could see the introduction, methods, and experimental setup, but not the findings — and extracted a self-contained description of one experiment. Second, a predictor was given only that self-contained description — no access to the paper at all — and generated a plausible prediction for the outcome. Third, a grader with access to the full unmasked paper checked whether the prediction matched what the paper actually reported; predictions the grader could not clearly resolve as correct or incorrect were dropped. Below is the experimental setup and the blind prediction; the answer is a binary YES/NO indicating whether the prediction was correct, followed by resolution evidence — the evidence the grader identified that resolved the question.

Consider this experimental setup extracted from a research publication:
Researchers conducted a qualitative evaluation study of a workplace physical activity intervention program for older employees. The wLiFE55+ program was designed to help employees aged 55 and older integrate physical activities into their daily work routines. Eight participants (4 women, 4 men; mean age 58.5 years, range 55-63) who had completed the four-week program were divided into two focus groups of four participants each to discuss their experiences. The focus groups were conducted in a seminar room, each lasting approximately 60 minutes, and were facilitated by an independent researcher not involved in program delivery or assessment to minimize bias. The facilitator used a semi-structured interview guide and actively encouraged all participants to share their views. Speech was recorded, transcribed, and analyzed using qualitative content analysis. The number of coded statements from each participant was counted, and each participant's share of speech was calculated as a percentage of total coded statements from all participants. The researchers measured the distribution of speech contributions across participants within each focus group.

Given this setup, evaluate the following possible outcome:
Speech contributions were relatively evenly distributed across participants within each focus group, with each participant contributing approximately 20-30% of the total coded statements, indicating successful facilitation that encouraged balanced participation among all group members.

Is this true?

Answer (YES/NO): NO